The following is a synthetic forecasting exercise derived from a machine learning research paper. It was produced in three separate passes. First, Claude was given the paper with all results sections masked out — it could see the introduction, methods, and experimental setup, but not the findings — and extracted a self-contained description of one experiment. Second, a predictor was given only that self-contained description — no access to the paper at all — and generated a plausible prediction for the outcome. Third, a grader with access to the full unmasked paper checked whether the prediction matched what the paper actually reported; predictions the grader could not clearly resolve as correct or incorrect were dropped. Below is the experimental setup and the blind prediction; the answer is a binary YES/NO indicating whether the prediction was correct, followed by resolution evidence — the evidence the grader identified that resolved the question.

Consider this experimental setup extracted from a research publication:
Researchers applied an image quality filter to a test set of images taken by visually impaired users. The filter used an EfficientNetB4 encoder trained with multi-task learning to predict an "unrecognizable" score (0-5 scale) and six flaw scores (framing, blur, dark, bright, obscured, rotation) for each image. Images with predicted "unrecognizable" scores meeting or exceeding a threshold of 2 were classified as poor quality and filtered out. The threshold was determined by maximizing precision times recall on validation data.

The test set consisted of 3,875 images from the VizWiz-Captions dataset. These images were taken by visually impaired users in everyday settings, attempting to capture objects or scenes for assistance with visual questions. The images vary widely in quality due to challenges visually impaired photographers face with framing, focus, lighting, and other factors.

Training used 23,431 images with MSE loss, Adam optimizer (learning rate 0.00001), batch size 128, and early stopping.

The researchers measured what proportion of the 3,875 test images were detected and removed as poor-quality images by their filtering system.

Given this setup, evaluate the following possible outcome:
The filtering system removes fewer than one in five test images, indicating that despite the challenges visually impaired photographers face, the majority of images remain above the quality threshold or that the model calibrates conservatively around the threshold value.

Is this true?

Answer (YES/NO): YES